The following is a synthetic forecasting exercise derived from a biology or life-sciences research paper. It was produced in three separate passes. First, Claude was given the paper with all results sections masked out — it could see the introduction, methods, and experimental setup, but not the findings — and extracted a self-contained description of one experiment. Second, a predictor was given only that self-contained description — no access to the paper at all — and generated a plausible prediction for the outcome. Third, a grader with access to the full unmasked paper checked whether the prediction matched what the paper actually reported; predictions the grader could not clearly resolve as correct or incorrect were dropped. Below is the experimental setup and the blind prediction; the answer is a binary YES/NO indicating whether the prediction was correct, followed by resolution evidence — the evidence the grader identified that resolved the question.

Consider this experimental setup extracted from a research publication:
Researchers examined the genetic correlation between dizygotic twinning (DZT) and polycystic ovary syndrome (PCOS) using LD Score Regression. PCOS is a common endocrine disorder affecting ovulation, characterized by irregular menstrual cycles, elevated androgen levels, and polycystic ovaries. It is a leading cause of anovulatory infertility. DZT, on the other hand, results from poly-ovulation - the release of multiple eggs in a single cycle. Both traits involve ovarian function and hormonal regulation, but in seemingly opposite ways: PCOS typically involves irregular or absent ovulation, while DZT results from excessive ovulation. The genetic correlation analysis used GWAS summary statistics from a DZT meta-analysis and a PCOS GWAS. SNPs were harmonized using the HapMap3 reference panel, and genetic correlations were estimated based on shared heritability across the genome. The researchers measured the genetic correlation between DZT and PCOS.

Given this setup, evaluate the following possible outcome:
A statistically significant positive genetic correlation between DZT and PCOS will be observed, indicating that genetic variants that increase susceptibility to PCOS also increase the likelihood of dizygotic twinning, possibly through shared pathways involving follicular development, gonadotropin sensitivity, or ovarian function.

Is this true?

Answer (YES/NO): NO